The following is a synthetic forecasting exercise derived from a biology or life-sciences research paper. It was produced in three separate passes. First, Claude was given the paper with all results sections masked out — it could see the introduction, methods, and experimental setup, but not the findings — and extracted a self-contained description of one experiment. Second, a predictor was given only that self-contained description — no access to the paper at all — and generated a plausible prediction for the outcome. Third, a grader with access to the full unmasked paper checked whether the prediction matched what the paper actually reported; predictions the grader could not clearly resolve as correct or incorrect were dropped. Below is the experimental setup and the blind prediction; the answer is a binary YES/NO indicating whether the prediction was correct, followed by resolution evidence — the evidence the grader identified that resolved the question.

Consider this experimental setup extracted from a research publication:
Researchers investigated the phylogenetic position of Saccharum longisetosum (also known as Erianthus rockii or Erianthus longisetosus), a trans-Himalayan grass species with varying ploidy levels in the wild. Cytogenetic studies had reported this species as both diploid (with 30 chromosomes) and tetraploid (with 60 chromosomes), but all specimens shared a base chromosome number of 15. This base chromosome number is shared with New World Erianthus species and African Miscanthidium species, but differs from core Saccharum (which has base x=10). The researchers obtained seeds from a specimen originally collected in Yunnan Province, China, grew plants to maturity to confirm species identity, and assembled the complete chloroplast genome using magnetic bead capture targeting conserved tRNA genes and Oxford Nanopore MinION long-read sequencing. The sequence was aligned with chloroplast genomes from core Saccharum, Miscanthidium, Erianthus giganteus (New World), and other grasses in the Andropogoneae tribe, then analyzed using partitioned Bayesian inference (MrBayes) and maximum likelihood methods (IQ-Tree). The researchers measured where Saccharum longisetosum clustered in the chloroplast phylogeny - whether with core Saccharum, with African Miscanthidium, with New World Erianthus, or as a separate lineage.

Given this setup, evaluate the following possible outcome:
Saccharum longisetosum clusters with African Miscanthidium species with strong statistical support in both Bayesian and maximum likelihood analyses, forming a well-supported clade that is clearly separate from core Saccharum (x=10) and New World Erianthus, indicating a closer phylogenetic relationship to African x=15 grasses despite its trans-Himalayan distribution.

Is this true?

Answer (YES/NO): NO